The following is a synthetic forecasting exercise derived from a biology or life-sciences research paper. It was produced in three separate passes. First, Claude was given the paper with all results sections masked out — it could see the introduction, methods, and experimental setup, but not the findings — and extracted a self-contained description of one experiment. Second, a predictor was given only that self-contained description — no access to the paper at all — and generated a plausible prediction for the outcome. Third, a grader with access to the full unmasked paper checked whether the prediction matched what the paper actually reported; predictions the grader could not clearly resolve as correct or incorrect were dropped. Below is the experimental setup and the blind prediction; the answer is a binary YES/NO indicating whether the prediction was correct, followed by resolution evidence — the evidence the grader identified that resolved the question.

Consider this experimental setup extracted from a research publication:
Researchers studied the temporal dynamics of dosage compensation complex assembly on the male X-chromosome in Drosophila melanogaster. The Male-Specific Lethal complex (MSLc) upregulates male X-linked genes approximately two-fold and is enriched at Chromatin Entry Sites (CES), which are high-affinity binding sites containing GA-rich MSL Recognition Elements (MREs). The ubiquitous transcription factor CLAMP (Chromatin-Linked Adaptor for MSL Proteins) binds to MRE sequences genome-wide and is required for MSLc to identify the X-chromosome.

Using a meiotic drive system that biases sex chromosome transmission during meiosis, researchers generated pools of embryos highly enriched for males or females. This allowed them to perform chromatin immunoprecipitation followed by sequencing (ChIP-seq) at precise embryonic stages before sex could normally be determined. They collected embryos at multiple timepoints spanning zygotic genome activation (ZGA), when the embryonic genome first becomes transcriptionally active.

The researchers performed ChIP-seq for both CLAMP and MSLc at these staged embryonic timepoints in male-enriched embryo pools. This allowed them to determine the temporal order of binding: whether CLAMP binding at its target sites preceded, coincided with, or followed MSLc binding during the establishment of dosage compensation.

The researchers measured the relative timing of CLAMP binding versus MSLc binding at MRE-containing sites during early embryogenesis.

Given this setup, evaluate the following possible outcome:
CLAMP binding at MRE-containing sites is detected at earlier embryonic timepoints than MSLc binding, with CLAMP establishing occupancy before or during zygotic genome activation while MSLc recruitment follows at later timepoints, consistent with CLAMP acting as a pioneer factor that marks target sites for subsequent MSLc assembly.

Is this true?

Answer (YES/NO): YES